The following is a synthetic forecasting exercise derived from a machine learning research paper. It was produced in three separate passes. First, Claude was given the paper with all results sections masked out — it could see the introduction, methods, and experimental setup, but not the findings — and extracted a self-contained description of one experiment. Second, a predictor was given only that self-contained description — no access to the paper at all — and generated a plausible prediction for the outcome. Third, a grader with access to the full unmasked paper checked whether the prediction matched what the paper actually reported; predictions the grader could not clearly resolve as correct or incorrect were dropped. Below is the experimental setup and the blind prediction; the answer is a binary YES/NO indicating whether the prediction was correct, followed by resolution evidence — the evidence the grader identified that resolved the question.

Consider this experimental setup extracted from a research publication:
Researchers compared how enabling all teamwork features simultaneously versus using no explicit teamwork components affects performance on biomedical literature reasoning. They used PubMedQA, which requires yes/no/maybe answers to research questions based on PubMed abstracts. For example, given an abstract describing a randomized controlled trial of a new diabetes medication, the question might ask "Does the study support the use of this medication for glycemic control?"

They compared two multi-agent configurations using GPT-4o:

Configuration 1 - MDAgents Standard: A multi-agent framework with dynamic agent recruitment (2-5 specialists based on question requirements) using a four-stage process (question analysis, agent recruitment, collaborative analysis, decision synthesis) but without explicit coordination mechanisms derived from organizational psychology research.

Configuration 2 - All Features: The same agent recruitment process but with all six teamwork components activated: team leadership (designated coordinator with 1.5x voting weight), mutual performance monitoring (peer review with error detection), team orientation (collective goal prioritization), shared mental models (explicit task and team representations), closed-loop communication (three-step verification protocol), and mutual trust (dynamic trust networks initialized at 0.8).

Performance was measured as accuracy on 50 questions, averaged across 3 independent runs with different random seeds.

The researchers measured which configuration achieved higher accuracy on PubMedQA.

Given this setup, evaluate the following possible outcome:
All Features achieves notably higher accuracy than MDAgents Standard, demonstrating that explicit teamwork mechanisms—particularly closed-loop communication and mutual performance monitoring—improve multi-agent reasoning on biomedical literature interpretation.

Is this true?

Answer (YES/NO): NO